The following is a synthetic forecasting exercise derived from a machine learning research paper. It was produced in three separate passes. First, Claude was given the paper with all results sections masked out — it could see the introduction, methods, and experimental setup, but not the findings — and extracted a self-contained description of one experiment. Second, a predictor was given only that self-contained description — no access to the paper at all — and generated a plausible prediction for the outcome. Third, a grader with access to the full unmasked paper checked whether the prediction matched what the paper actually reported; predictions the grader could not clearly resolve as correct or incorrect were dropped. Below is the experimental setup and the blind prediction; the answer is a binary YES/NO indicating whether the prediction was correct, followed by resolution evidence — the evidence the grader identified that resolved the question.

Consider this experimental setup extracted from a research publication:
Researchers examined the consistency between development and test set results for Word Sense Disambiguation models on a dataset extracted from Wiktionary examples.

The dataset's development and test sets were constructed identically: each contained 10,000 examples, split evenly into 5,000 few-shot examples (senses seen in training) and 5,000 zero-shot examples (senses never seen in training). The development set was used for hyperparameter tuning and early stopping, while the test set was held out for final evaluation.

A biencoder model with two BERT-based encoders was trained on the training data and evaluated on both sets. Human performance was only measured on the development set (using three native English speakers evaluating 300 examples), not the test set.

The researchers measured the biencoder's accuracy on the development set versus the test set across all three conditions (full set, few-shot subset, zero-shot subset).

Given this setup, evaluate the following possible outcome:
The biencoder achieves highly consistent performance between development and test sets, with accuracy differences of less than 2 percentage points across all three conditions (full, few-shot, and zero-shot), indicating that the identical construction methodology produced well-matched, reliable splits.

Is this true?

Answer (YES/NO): YES